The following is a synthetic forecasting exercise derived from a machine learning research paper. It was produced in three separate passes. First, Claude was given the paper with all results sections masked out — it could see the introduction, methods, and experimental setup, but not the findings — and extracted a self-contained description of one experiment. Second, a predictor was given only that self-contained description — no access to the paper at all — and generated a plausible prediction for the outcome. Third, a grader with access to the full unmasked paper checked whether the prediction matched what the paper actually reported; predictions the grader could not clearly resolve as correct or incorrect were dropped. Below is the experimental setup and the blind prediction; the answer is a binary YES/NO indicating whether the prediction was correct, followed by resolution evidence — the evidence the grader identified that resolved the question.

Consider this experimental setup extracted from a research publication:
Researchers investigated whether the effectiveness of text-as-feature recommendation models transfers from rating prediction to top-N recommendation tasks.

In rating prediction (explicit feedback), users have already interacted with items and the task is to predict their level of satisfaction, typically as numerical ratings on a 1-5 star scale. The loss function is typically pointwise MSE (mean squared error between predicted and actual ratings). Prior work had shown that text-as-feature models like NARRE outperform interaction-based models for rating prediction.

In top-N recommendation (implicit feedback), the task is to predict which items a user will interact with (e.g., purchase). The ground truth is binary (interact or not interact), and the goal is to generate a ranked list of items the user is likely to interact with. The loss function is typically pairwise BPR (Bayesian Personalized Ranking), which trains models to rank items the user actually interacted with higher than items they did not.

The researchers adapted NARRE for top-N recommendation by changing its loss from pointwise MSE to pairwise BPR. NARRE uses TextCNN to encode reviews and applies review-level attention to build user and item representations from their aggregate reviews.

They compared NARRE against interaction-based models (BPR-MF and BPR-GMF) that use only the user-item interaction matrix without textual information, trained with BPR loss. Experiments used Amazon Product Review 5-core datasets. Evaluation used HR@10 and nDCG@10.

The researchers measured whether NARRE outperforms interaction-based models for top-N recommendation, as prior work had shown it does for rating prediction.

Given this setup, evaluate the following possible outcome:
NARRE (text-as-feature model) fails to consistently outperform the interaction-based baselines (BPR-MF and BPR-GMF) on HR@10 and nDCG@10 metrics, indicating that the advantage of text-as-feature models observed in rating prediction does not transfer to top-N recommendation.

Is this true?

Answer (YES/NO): YES